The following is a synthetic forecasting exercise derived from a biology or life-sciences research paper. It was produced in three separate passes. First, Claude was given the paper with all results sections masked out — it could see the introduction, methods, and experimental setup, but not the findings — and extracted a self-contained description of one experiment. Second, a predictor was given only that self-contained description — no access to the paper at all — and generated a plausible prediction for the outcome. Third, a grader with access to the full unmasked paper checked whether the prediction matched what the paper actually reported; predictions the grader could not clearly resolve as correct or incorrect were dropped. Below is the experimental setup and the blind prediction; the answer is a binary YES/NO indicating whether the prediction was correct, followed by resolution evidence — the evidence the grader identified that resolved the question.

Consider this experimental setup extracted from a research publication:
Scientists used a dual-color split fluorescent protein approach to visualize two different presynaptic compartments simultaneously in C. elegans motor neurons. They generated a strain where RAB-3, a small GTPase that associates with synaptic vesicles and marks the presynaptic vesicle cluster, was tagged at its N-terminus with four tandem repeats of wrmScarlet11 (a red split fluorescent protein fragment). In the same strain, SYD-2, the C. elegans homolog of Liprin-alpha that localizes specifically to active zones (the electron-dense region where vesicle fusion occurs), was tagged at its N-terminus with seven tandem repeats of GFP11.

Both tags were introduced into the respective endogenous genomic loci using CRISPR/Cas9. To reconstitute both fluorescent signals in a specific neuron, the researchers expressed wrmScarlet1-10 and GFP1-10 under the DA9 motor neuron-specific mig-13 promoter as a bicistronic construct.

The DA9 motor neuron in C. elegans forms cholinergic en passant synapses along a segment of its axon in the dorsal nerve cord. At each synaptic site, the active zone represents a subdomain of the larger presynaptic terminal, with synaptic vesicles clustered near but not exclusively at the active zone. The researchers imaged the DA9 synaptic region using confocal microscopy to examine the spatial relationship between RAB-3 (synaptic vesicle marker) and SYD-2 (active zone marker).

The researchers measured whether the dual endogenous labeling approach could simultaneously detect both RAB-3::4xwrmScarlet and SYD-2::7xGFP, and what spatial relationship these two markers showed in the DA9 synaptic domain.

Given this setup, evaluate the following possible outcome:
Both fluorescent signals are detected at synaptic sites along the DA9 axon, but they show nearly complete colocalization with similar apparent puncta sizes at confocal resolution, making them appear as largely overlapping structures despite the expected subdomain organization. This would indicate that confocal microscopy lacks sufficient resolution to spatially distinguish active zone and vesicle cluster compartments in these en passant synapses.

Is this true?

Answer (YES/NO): NO